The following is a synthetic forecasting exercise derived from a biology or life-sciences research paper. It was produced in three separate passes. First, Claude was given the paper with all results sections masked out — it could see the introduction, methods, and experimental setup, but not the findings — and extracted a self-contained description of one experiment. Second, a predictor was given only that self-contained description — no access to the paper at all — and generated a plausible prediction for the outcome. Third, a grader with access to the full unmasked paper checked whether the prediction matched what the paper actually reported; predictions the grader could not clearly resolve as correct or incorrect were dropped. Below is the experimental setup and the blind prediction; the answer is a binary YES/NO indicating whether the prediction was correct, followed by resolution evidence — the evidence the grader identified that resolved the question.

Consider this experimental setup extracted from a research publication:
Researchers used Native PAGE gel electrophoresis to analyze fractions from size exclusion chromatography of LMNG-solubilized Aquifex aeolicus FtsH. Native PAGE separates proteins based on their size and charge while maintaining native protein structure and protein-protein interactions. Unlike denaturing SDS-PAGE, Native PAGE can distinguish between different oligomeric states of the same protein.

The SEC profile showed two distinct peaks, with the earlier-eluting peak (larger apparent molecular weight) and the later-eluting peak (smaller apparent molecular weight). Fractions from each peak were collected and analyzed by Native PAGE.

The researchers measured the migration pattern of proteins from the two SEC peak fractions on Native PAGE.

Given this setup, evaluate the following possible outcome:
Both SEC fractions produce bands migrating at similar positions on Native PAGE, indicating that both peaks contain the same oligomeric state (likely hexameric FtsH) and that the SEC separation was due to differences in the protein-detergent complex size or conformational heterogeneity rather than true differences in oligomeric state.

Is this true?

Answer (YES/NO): NO